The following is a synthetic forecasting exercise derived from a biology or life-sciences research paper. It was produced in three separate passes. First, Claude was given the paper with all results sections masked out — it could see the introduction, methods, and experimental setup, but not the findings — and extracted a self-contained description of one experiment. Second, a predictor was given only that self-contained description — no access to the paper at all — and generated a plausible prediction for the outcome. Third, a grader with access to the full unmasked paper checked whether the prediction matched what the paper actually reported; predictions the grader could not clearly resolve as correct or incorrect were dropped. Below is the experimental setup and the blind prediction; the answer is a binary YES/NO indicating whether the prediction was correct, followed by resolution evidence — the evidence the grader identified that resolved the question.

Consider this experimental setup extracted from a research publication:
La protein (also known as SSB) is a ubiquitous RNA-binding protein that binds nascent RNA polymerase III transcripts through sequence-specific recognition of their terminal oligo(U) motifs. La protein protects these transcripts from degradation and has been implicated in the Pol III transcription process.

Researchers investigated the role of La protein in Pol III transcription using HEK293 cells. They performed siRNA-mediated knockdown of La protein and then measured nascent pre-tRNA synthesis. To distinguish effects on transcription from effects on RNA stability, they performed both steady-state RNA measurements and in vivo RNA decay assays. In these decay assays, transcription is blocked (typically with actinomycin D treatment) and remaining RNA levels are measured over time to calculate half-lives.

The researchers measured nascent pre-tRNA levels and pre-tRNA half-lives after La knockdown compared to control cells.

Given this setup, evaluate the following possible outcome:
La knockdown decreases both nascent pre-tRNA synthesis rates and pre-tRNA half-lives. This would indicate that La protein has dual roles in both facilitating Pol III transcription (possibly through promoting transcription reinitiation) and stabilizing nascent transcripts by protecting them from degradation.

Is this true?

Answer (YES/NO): NO